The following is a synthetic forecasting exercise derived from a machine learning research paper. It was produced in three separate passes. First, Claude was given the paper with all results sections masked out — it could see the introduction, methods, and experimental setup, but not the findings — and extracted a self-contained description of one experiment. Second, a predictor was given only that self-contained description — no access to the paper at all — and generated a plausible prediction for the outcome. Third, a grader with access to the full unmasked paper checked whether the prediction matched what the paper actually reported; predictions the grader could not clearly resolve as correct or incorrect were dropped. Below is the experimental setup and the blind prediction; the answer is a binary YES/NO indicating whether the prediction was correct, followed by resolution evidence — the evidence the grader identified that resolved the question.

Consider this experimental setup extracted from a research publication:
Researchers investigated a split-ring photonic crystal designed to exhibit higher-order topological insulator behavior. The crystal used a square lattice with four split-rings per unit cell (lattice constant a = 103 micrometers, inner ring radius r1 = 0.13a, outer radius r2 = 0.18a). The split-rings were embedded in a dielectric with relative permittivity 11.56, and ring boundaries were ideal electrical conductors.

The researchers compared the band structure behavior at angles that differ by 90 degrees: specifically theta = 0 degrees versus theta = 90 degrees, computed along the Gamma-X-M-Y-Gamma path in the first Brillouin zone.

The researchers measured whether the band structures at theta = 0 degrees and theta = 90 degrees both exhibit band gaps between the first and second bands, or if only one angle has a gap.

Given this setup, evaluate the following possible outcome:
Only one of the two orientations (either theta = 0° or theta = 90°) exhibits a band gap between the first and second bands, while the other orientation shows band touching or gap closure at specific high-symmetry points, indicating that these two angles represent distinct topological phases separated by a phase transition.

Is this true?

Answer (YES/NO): NO